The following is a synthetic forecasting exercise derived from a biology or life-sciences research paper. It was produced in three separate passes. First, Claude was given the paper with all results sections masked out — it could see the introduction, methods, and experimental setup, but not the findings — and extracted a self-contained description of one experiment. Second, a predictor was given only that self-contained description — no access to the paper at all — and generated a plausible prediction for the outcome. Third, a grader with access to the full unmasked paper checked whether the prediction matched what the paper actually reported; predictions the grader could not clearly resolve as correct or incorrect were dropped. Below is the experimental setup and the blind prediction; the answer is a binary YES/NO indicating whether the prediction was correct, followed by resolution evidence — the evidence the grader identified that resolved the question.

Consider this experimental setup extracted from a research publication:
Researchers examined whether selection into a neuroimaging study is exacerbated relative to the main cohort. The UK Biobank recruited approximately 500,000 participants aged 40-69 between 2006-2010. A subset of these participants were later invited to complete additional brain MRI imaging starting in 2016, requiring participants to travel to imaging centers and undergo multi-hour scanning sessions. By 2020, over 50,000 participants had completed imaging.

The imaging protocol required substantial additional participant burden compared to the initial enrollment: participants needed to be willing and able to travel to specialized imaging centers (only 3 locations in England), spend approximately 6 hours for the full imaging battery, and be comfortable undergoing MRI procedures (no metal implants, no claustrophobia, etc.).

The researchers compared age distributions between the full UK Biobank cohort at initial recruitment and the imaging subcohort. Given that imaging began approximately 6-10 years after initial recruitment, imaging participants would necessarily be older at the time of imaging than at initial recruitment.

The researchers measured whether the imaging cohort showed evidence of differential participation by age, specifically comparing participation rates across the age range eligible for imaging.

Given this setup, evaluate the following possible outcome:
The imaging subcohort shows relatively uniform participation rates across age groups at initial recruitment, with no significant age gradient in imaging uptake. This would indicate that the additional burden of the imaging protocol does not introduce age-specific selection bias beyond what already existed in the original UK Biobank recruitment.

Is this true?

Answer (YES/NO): NO